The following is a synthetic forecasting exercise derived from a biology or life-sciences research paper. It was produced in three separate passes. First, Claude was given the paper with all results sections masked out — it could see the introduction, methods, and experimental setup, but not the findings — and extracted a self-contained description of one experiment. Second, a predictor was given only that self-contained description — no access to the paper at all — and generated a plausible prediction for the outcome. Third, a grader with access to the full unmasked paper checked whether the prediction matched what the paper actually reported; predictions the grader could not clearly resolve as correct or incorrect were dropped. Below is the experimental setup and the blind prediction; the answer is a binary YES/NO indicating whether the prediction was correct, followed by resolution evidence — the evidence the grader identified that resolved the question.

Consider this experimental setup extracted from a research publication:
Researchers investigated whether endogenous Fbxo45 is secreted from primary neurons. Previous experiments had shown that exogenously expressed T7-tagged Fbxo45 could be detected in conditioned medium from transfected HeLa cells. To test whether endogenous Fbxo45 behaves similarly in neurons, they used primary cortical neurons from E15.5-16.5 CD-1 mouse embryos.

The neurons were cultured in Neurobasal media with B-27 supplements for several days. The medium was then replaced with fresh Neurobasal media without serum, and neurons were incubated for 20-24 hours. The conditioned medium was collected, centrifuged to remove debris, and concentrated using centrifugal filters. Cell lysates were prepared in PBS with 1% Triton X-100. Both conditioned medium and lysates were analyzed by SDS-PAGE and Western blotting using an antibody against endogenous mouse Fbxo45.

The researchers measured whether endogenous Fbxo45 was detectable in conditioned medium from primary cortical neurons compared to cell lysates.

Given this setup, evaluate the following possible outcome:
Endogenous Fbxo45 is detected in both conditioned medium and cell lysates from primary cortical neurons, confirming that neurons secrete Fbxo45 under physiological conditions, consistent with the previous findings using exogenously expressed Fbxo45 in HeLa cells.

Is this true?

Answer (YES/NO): YES